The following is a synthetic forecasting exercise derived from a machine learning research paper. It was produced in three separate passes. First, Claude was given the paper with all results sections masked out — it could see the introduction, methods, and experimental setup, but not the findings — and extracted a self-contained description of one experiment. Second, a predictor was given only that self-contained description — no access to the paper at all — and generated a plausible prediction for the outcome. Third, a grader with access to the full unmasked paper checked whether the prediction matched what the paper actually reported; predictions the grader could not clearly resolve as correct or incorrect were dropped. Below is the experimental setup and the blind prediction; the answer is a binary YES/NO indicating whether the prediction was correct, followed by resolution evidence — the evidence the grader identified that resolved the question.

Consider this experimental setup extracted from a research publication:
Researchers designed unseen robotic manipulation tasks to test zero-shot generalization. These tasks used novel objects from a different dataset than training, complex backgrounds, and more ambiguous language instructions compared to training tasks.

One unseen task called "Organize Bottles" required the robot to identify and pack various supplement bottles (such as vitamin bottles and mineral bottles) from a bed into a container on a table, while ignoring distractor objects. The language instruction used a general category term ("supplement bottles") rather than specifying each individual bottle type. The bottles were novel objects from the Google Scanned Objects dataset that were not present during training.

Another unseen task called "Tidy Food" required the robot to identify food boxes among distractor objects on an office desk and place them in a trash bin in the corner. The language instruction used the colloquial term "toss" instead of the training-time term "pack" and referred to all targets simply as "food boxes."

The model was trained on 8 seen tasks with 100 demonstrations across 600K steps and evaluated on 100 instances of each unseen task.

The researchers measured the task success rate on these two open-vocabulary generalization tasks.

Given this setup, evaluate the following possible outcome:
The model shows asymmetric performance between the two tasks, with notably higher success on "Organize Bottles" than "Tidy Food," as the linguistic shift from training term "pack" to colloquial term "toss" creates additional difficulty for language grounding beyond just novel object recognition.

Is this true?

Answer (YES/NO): NO